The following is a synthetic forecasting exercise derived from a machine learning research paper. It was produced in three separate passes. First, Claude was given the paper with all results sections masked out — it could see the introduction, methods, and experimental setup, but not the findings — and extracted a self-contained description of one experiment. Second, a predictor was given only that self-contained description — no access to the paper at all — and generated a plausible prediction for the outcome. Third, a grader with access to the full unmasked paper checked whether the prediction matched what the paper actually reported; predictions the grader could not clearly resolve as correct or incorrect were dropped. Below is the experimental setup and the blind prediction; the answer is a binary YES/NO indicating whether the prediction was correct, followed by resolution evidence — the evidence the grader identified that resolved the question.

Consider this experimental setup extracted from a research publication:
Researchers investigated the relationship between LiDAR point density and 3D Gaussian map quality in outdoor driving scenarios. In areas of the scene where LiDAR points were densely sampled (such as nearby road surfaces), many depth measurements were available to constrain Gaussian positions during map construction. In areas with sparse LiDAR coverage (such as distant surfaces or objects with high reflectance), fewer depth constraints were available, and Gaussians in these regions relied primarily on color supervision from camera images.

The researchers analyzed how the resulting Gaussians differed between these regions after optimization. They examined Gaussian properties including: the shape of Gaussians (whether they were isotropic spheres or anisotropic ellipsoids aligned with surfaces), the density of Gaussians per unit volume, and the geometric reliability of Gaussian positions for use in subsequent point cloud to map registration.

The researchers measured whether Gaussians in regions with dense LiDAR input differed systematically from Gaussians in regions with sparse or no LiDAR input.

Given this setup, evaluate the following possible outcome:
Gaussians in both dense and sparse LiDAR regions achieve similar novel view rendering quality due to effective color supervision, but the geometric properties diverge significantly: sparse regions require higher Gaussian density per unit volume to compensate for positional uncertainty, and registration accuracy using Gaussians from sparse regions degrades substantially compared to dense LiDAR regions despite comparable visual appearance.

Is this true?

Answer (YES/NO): NO